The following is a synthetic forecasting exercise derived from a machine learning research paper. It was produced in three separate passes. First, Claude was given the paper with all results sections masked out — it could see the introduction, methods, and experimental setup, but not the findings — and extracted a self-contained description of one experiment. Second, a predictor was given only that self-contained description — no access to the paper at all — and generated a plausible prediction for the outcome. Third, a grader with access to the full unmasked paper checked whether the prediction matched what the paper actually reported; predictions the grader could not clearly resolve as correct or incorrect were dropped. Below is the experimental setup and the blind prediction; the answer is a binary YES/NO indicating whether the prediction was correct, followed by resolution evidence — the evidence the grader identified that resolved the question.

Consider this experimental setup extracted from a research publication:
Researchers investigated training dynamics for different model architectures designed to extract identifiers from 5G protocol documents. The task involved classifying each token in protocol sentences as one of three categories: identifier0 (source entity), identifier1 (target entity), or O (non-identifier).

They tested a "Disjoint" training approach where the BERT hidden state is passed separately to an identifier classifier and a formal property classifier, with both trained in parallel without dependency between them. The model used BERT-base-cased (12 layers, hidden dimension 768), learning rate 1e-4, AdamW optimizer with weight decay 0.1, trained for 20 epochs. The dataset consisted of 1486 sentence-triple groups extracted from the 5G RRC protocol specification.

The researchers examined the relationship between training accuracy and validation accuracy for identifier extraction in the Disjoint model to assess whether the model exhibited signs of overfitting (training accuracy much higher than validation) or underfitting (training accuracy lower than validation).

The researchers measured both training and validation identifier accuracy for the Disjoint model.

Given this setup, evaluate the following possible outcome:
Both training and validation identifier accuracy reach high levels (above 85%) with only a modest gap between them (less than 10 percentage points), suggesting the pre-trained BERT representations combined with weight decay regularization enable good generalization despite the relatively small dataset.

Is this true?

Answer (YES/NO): NO